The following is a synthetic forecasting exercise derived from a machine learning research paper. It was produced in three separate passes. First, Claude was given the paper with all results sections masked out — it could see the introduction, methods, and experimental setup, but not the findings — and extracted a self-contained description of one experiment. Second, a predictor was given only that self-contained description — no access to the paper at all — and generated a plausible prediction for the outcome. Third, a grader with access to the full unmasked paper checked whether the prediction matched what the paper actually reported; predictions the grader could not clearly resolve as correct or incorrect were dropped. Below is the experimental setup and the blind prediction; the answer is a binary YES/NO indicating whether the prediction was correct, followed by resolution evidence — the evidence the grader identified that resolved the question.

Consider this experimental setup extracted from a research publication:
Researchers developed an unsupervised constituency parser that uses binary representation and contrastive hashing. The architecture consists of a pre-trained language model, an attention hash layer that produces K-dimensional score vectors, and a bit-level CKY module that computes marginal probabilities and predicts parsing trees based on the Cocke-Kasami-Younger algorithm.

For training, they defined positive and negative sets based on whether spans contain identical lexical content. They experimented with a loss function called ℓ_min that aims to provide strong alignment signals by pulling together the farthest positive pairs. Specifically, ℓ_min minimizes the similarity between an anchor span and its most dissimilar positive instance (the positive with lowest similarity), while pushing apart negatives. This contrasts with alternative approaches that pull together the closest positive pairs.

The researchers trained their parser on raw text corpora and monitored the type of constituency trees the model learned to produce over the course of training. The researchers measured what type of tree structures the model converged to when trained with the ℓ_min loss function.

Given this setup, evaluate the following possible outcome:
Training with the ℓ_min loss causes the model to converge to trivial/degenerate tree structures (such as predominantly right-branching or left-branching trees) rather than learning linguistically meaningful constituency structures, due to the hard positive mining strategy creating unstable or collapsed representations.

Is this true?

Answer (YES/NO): YES